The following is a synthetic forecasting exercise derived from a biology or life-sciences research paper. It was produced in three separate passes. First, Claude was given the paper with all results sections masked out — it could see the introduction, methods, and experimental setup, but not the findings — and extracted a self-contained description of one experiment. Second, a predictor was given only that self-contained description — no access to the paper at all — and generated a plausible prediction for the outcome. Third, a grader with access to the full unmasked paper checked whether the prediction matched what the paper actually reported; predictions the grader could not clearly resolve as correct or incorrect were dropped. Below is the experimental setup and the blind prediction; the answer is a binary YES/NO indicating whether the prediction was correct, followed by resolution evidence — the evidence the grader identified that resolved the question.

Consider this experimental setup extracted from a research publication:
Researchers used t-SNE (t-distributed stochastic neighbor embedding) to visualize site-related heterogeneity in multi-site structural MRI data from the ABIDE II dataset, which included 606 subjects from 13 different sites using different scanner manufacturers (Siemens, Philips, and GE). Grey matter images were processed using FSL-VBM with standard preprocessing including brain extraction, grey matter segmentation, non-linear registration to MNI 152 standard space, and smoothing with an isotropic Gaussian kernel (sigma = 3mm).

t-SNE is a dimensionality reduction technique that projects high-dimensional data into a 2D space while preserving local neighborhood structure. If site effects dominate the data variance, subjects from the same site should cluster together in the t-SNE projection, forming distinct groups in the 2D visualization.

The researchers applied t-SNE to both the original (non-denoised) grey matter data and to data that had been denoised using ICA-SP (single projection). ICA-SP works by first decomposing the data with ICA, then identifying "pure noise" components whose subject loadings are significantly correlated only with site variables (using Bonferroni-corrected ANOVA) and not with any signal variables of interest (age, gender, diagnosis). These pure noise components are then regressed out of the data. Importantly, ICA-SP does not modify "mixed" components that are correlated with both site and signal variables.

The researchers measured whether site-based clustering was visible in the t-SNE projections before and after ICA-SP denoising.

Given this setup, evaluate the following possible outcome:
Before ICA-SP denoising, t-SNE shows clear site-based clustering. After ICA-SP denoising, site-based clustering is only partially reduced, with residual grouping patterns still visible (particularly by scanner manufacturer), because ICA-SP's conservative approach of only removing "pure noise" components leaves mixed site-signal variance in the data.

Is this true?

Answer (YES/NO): NO